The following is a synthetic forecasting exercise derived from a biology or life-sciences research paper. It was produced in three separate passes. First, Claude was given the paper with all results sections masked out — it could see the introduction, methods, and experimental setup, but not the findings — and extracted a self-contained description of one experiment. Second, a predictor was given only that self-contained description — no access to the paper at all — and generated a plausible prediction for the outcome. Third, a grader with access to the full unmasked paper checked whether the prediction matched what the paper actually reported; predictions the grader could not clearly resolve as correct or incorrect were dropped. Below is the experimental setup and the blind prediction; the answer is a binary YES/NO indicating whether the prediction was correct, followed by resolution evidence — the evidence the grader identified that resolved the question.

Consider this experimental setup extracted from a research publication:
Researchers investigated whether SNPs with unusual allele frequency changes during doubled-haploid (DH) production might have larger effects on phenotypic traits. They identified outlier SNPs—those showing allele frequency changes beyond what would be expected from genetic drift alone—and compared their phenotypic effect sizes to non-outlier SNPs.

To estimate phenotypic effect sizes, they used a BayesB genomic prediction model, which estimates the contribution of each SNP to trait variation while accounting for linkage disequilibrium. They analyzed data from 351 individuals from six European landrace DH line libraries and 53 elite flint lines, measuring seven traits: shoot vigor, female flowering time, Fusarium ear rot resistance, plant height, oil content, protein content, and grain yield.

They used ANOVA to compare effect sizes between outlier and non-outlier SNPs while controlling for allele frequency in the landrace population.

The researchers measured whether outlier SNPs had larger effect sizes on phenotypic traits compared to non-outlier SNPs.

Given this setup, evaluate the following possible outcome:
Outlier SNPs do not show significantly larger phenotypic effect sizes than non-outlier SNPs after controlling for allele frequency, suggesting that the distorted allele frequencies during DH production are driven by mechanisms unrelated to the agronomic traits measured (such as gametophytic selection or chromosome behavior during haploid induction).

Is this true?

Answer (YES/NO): NO